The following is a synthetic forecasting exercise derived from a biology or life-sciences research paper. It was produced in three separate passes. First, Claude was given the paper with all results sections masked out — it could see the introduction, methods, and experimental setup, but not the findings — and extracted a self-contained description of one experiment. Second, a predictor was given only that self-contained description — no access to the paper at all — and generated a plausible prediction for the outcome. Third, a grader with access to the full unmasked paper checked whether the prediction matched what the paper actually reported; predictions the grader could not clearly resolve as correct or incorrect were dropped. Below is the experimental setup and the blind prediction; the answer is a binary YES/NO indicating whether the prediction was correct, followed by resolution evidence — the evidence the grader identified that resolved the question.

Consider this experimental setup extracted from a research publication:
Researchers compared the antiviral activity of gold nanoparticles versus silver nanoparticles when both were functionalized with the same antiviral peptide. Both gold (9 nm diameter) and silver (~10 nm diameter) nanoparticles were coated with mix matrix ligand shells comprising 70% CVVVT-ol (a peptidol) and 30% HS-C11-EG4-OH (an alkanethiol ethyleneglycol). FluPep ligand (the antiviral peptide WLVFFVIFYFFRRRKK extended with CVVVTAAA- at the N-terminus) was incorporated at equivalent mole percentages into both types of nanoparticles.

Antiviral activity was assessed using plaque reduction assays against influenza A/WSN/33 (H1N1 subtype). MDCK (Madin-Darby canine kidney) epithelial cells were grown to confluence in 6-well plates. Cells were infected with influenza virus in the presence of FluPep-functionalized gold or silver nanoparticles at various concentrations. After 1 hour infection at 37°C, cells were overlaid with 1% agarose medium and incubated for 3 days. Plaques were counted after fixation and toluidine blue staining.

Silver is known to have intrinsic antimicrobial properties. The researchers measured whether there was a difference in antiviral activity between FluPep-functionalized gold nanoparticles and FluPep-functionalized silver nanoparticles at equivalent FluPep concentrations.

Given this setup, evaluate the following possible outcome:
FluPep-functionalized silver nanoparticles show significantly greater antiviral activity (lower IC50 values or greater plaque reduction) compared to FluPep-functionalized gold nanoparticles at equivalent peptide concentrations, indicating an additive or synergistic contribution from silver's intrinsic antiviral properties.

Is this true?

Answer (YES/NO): NO